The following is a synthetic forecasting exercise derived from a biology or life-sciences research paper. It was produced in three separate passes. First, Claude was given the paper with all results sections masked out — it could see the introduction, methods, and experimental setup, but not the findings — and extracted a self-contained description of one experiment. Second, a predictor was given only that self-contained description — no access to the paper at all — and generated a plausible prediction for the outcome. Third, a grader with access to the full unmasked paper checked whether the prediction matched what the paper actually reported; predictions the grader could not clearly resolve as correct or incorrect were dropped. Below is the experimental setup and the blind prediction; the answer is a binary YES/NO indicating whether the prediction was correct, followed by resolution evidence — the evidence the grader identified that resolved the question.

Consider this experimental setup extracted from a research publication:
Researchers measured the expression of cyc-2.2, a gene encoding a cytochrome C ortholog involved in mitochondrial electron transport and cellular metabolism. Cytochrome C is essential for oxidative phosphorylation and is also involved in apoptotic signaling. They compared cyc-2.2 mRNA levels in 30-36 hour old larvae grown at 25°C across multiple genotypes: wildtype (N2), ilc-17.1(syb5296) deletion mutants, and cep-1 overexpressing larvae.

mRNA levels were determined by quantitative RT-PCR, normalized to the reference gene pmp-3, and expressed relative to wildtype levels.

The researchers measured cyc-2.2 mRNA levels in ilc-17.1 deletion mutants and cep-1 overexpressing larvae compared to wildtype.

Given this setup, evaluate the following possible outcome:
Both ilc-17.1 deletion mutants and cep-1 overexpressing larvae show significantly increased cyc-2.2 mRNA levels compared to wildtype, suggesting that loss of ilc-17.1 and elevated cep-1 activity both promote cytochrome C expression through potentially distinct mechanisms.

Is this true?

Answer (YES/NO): NO